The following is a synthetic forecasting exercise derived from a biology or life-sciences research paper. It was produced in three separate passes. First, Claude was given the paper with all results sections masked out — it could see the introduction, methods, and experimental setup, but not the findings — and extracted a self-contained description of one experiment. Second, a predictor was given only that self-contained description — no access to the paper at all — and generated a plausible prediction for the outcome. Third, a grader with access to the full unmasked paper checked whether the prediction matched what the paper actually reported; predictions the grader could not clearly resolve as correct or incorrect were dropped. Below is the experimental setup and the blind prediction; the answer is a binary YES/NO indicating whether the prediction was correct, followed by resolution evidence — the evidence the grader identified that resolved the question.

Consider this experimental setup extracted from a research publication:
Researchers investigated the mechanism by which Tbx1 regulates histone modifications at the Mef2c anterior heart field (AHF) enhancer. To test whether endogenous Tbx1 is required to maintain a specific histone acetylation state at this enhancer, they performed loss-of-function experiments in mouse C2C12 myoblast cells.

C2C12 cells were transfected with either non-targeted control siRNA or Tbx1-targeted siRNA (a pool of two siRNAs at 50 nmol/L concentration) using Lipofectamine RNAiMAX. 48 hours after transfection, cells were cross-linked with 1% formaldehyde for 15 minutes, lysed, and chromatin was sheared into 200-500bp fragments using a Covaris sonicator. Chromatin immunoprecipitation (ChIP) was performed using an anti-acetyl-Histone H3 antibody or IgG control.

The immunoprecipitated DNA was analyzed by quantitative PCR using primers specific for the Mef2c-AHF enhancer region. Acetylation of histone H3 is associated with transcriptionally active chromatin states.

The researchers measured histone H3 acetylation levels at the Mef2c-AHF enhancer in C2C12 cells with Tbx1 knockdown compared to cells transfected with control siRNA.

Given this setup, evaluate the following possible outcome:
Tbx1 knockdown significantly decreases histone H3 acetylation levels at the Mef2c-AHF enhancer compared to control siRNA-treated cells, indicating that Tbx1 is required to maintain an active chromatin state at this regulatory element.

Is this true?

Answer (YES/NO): NO